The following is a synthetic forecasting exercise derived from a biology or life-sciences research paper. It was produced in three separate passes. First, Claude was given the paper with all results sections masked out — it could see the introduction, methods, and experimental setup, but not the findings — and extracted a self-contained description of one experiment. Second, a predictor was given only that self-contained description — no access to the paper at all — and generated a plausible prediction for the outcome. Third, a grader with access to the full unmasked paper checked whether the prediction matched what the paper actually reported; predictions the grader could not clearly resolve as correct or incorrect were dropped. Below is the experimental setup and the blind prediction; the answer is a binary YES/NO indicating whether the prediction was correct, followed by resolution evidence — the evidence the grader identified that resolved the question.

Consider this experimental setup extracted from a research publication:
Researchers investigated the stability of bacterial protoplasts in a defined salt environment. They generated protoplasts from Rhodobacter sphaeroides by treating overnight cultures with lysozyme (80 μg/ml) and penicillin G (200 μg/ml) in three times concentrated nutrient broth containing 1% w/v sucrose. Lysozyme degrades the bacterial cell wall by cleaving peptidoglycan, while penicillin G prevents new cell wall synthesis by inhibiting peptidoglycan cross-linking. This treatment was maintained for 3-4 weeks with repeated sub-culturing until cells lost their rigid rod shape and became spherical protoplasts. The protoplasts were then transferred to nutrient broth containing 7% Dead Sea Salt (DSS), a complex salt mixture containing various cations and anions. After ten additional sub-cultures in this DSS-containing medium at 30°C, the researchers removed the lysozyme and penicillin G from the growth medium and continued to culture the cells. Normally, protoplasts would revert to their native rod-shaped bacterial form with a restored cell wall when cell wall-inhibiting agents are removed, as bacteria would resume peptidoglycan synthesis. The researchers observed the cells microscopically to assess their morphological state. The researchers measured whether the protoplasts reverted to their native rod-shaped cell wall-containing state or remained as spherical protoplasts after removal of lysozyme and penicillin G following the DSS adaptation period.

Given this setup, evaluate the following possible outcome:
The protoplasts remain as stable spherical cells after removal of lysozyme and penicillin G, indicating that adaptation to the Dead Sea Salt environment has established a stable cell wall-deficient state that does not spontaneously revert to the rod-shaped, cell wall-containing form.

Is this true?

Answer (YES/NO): YES